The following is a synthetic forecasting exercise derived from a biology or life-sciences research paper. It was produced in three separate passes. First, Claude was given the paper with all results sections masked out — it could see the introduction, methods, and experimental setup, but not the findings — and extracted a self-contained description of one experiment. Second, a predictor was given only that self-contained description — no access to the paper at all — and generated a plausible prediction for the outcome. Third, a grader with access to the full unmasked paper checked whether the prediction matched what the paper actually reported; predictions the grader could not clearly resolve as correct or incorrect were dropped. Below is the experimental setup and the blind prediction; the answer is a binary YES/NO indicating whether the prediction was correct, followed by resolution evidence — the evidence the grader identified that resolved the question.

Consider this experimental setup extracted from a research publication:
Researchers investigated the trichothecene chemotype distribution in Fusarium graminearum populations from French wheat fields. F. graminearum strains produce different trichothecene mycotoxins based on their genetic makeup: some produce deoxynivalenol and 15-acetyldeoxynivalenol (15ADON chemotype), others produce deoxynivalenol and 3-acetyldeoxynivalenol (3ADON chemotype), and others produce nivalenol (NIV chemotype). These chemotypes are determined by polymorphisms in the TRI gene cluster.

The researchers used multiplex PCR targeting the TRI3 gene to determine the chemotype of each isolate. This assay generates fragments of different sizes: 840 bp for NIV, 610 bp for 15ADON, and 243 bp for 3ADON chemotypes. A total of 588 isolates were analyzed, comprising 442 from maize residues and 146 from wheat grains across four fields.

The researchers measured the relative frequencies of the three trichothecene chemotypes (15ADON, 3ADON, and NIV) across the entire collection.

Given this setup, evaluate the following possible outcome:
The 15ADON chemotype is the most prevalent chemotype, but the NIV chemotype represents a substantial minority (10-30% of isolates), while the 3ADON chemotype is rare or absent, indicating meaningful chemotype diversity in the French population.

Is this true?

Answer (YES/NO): NO